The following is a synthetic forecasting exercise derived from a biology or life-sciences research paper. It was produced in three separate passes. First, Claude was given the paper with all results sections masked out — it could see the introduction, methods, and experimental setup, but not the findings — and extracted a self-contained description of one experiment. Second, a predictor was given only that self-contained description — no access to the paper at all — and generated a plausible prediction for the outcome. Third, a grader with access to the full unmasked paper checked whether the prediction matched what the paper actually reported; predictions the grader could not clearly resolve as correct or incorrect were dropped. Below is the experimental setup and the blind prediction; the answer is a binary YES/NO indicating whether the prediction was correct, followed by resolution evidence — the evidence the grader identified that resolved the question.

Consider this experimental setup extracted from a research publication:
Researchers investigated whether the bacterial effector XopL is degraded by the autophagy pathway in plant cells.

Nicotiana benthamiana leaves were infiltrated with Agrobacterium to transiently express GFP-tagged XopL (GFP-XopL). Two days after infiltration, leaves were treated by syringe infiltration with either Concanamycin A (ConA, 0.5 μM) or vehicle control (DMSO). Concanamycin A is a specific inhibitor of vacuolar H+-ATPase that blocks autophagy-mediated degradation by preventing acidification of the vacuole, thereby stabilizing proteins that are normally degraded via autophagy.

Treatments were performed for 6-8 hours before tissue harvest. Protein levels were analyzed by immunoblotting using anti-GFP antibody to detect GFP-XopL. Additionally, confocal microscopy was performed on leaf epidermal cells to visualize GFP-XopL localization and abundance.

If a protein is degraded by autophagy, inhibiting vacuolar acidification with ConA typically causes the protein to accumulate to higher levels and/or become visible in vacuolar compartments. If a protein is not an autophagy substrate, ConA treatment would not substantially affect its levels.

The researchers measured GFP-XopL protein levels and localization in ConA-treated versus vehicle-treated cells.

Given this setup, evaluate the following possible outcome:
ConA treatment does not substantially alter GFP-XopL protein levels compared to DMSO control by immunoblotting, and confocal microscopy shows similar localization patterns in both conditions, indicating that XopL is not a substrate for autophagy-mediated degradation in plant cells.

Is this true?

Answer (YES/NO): NO